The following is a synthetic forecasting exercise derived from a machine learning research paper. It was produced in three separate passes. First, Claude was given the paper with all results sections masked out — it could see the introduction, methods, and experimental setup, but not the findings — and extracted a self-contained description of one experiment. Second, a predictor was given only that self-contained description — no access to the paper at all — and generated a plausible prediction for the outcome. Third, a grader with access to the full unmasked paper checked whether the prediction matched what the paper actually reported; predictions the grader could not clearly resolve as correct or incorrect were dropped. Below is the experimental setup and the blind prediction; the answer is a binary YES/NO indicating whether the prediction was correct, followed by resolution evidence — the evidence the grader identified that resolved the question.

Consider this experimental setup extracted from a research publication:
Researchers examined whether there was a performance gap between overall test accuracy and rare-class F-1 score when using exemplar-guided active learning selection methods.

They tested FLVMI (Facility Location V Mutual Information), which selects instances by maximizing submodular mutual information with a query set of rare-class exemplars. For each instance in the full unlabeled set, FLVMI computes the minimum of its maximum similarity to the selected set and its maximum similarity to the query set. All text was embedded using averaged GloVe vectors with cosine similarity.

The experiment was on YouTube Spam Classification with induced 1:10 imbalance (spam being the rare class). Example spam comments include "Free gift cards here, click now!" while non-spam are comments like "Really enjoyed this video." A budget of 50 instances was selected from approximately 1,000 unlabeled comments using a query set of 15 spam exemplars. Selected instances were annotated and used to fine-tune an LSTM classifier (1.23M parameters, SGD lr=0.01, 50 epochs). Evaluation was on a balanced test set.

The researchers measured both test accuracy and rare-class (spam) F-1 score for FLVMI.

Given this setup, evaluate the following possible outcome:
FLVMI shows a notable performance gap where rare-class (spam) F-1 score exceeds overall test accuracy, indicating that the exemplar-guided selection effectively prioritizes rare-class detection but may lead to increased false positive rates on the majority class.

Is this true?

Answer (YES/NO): NO